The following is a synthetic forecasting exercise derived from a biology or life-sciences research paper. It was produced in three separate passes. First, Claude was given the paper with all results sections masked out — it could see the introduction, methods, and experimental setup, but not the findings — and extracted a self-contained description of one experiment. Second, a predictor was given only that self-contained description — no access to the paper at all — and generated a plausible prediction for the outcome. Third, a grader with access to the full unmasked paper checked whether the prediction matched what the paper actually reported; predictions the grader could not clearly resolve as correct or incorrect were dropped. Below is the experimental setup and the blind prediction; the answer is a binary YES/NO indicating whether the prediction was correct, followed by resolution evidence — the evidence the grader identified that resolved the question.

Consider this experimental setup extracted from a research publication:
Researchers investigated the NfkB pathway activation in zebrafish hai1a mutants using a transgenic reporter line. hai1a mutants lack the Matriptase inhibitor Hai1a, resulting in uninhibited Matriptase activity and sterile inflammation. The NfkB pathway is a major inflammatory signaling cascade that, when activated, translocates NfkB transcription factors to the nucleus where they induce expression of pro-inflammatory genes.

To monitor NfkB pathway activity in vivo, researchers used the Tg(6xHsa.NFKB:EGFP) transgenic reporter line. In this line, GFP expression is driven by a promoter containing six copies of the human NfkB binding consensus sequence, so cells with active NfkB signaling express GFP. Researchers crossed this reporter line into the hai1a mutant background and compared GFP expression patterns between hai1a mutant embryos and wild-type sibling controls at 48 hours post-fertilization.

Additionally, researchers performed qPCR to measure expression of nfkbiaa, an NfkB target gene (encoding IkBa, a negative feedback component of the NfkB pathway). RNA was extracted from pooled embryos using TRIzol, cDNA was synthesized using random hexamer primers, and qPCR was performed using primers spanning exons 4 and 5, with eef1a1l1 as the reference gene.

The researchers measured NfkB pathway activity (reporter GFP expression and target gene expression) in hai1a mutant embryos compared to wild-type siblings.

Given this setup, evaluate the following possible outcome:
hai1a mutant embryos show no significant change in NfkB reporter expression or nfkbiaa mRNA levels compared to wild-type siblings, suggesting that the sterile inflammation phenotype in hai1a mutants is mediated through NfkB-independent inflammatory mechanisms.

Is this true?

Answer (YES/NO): NO